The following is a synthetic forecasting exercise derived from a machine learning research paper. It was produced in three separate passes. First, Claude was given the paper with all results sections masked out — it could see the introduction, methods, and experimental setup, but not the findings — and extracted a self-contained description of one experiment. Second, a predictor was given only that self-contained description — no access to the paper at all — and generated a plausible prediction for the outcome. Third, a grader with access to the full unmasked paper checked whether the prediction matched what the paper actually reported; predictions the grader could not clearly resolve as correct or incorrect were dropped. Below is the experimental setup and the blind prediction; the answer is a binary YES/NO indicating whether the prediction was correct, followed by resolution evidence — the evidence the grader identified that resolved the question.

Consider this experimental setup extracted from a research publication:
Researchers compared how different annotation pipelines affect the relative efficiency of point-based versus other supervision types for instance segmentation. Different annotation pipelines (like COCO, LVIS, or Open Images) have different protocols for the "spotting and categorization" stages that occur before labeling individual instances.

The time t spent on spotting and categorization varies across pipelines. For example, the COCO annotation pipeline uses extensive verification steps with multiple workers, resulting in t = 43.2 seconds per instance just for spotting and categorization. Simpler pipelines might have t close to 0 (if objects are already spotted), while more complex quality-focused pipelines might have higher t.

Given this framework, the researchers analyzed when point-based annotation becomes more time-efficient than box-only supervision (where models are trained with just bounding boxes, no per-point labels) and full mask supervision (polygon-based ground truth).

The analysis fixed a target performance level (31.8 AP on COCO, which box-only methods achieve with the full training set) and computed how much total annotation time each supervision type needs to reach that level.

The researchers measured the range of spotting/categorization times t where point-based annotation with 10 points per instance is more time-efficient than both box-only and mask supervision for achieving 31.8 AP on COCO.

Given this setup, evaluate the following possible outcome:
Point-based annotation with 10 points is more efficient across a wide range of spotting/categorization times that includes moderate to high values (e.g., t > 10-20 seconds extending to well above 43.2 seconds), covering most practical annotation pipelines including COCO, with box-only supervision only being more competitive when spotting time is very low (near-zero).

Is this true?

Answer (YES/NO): NO